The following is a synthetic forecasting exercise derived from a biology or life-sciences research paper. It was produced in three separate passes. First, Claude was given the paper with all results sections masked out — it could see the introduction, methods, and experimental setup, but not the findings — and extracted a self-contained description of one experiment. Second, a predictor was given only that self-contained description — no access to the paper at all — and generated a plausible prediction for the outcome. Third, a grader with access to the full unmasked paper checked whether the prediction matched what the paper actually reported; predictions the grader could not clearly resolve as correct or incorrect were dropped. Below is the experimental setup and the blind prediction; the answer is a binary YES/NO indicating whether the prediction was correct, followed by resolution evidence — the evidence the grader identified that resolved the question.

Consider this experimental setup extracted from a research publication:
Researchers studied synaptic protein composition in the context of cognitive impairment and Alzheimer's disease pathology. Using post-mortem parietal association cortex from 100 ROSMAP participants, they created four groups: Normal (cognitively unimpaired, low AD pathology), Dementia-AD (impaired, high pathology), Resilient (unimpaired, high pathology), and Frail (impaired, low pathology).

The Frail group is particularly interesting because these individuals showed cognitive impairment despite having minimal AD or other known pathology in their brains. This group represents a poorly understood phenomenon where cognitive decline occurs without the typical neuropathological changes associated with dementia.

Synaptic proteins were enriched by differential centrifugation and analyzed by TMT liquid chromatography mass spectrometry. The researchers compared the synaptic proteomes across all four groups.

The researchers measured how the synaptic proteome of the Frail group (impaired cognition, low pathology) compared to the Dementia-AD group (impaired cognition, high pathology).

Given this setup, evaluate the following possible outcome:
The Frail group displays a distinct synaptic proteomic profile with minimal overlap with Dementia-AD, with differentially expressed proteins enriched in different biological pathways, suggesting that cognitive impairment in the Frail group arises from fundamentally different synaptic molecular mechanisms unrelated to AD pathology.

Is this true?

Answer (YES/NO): YES